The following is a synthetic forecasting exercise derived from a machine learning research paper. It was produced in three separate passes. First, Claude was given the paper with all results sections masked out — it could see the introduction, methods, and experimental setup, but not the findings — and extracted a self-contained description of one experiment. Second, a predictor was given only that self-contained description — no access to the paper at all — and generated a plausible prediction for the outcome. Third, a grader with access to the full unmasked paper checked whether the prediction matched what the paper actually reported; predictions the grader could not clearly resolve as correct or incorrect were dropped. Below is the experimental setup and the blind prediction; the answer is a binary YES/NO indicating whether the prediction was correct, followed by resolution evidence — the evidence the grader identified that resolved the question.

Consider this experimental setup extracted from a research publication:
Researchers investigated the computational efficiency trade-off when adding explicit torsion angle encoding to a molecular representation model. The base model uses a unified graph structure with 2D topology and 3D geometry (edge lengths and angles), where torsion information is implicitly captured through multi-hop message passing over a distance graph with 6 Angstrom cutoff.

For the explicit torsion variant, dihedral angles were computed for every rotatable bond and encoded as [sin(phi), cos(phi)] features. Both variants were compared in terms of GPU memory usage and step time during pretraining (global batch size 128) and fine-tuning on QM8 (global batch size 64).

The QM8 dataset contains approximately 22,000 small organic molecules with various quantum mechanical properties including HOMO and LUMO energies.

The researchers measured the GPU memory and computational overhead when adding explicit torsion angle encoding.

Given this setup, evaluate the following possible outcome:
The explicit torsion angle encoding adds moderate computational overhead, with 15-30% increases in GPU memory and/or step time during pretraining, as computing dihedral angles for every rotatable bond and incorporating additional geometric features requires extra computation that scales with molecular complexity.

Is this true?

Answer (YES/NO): NO